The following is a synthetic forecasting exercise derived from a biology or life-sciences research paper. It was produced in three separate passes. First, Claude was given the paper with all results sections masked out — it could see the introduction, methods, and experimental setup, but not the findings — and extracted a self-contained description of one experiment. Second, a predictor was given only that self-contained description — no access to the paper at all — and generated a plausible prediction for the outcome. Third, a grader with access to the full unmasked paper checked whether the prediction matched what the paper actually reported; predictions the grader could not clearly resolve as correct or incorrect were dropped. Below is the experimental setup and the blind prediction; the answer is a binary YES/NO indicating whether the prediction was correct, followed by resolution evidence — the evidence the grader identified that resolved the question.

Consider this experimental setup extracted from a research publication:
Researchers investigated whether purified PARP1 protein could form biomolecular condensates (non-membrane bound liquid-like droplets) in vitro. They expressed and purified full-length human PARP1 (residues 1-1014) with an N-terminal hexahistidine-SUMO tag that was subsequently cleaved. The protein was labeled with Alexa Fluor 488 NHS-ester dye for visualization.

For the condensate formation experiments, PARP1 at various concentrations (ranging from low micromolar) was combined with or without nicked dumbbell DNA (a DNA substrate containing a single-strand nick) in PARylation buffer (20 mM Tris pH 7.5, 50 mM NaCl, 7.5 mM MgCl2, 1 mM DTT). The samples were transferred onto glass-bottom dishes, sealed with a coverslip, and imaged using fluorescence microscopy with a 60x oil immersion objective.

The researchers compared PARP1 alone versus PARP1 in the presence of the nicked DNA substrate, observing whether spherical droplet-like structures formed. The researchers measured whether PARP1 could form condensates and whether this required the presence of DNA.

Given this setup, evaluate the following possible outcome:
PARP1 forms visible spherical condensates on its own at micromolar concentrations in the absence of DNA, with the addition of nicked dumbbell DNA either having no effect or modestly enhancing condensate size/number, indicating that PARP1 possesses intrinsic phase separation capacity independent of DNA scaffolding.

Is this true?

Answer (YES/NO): NO